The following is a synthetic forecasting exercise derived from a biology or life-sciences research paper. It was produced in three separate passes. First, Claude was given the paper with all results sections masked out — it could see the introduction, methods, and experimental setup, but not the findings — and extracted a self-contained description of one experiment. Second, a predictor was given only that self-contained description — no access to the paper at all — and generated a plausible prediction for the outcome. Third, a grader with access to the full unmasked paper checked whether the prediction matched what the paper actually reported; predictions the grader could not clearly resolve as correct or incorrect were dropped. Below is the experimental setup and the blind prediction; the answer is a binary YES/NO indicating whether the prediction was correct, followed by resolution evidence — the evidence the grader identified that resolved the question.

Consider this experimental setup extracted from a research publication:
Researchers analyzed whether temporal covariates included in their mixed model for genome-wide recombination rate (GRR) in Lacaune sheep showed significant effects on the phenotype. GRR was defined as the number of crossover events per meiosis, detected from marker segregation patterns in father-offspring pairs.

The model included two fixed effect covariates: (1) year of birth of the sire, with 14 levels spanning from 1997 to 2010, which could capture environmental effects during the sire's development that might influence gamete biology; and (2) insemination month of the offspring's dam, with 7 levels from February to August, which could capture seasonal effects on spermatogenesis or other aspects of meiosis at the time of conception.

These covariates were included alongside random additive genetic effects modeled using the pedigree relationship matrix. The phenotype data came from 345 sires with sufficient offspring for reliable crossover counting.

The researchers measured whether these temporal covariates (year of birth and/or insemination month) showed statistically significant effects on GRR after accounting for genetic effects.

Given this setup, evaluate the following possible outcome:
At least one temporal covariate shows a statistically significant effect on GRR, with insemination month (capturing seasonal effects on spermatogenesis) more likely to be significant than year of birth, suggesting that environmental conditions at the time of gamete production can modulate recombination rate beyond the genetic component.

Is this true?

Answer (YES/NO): YES